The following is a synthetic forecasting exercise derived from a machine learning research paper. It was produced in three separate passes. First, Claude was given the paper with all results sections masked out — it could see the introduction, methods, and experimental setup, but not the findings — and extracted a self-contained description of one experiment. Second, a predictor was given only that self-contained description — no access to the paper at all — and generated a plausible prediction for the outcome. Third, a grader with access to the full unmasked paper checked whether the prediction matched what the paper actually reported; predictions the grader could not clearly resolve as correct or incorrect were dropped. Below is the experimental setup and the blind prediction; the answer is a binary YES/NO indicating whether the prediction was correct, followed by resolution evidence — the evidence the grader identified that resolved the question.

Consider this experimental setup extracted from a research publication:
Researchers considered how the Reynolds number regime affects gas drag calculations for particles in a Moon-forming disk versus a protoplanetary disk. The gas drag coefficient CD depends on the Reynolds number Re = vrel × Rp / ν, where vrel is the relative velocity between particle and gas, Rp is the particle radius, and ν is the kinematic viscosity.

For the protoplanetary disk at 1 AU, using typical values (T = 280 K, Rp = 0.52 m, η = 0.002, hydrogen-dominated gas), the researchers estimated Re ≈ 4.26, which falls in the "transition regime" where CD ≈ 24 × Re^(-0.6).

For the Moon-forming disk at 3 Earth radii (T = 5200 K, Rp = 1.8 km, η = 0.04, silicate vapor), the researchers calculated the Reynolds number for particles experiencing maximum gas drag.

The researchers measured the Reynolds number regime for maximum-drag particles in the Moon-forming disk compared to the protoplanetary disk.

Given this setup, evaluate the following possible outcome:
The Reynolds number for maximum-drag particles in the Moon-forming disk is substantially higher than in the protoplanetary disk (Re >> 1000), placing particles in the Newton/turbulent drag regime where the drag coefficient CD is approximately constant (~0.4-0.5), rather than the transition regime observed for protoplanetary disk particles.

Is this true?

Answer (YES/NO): YES